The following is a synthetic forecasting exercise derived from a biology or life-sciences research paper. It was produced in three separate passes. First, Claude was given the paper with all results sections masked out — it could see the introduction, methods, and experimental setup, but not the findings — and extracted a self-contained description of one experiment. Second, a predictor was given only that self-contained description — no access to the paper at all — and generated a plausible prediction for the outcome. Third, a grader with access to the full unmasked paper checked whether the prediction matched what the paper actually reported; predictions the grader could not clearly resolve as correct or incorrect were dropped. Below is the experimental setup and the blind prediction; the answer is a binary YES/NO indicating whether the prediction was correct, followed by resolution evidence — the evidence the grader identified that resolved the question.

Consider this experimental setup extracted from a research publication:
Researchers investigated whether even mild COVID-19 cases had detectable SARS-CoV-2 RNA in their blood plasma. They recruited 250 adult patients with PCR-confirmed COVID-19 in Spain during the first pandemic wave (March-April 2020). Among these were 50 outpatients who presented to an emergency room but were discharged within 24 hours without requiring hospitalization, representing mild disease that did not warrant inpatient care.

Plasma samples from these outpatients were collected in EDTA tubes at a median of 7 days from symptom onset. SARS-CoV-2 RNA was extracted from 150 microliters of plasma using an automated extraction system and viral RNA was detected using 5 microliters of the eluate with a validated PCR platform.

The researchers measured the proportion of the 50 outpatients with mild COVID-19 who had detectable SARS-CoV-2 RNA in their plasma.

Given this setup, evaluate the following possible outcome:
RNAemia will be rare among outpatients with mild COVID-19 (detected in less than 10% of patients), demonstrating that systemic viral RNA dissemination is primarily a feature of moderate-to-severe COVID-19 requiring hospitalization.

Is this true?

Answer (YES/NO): NO